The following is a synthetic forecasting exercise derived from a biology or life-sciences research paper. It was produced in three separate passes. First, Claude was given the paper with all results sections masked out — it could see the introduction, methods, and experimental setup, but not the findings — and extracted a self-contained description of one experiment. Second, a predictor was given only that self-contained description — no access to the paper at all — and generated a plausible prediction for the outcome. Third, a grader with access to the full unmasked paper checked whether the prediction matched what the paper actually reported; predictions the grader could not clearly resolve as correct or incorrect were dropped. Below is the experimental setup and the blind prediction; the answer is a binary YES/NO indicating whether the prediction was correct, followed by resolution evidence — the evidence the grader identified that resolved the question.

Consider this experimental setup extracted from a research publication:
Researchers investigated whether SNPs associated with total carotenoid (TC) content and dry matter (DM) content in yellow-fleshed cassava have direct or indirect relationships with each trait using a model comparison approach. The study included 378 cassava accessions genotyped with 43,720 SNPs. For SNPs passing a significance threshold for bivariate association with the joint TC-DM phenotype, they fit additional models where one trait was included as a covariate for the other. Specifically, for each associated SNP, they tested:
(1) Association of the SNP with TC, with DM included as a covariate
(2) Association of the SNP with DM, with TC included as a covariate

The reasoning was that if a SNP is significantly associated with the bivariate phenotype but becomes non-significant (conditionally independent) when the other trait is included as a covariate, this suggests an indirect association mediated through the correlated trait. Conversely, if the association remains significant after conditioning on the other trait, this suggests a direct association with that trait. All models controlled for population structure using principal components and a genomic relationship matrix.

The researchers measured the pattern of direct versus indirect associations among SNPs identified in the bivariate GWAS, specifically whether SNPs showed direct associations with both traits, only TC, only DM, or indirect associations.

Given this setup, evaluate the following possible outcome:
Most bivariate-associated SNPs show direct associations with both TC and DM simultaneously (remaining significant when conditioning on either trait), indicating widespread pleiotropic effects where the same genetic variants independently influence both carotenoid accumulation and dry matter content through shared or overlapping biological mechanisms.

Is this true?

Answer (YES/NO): NO